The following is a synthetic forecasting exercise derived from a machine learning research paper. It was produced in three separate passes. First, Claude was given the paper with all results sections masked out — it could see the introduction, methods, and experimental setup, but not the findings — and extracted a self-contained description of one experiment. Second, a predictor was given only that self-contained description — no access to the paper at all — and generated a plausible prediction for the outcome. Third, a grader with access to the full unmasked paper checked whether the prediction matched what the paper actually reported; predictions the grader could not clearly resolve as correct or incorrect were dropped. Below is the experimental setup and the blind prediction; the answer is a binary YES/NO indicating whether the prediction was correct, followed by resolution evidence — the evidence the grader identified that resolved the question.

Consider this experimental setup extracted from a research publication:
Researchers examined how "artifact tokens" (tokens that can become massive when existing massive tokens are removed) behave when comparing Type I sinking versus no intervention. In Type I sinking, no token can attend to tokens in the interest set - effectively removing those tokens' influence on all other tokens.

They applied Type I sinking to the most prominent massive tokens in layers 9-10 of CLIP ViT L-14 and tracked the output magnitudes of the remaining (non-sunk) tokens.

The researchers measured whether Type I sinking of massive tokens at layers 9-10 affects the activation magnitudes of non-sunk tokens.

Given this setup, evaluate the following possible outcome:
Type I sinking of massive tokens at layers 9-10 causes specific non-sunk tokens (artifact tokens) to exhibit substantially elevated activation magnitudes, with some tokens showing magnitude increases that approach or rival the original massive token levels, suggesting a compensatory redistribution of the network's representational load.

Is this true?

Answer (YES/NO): YES